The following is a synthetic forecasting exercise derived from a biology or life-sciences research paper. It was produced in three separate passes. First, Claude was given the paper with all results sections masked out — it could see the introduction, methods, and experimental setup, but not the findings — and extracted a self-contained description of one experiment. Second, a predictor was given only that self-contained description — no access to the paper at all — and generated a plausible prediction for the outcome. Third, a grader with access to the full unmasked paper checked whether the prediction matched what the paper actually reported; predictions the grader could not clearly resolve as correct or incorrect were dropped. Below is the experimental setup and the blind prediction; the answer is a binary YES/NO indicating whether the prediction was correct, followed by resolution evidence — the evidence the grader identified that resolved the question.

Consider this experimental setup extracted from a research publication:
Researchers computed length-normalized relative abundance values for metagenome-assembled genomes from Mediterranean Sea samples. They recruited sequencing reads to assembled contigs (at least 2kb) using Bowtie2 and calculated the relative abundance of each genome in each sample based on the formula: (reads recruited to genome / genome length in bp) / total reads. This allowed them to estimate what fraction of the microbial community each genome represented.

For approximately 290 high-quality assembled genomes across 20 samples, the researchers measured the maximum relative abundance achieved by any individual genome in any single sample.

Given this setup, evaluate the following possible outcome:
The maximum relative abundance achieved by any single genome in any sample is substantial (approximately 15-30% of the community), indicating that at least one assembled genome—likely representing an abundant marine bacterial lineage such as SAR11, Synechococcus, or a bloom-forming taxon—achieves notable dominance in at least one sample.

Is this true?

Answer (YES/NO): NO